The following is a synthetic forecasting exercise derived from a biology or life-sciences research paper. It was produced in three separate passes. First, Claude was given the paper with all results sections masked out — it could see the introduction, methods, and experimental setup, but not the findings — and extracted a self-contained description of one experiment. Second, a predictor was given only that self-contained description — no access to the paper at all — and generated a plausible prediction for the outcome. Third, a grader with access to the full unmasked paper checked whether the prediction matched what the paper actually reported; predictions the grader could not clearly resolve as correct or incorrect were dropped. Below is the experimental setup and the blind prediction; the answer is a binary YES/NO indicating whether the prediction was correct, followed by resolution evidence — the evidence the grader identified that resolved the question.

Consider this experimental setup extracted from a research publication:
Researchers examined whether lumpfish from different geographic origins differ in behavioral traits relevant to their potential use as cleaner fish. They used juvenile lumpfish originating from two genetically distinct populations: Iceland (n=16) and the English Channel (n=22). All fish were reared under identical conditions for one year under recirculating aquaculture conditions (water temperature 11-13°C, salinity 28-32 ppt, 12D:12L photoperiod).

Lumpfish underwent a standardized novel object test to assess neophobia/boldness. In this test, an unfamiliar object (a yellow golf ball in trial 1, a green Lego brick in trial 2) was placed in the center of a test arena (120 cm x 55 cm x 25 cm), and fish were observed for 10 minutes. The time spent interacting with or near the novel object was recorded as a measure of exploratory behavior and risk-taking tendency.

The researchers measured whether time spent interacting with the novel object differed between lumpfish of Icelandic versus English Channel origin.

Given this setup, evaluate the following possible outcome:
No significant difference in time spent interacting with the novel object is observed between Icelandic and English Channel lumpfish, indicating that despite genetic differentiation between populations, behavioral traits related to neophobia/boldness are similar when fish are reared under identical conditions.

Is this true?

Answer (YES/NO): NO